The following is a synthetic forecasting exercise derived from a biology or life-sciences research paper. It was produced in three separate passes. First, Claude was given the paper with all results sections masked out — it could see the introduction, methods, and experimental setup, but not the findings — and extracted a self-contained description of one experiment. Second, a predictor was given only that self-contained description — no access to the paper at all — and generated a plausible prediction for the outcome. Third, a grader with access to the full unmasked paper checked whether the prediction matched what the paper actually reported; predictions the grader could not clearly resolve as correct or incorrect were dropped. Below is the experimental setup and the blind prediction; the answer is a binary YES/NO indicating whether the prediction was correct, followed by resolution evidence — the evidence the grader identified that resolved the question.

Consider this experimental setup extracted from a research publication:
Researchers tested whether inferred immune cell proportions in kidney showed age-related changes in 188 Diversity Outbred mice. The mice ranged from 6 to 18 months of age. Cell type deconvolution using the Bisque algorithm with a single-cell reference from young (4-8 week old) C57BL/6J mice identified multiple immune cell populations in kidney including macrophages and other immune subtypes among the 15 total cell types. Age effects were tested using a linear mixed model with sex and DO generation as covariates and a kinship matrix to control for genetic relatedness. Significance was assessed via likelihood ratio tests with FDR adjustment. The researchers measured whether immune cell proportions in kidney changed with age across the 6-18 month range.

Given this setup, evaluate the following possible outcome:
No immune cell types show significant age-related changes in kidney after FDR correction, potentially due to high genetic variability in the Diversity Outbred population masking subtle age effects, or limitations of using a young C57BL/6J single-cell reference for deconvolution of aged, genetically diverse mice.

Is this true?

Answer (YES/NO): NO